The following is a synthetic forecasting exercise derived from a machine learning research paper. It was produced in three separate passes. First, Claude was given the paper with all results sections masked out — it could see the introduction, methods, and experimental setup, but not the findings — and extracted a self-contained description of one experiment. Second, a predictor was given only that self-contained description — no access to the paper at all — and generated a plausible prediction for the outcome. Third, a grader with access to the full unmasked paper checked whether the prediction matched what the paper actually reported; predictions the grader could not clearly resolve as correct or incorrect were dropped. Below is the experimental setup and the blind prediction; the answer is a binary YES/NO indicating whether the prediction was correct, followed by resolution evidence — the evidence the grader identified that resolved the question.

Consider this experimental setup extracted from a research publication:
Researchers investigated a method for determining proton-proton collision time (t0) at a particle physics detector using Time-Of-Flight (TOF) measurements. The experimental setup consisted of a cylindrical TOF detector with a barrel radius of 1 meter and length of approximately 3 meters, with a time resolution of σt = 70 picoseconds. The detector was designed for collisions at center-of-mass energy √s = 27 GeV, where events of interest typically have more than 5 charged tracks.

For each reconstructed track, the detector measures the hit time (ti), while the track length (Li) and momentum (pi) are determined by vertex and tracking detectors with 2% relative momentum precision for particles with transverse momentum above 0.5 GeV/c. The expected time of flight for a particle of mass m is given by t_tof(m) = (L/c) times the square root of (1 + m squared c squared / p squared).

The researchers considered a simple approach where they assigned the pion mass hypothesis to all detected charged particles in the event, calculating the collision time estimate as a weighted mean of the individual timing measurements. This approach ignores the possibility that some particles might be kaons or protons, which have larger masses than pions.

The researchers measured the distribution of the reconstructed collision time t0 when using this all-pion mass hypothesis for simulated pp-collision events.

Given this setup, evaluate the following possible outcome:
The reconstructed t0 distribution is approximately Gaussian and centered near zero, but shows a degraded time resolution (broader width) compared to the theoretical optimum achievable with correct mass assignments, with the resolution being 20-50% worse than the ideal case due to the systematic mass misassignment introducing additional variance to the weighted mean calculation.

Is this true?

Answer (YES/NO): NO